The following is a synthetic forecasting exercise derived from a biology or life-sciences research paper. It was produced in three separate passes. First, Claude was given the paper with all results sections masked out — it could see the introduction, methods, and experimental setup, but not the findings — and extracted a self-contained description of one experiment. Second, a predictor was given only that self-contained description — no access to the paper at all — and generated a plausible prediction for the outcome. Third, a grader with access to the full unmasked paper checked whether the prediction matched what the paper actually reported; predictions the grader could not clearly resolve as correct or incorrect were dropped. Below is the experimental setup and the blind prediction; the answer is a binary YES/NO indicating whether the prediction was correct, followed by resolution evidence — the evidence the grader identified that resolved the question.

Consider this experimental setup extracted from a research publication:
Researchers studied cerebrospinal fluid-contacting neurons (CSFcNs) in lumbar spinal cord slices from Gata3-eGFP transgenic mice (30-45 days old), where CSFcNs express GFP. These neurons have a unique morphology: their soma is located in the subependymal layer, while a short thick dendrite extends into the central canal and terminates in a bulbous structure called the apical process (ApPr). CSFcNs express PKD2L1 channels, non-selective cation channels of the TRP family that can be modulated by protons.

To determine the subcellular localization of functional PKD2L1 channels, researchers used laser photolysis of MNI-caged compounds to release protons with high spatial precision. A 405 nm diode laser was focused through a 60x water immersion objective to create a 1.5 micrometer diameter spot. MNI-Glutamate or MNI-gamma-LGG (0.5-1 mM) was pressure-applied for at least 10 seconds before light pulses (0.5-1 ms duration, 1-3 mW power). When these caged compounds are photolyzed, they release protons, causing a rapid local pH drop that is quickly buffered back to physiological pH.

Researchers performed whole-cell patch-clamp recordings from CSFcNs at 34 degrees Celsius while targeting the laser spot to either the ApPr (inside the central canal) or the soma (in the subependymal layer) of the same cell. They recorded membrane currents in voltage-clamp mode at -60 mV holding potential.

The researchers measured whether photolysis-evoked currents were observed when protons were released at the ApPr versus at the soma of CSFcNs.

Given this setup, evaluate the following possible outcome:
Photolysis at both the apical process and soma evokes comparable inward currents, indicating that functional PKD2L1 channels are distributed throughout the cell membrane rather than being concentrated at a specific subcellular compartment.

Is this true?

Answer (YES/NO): NO